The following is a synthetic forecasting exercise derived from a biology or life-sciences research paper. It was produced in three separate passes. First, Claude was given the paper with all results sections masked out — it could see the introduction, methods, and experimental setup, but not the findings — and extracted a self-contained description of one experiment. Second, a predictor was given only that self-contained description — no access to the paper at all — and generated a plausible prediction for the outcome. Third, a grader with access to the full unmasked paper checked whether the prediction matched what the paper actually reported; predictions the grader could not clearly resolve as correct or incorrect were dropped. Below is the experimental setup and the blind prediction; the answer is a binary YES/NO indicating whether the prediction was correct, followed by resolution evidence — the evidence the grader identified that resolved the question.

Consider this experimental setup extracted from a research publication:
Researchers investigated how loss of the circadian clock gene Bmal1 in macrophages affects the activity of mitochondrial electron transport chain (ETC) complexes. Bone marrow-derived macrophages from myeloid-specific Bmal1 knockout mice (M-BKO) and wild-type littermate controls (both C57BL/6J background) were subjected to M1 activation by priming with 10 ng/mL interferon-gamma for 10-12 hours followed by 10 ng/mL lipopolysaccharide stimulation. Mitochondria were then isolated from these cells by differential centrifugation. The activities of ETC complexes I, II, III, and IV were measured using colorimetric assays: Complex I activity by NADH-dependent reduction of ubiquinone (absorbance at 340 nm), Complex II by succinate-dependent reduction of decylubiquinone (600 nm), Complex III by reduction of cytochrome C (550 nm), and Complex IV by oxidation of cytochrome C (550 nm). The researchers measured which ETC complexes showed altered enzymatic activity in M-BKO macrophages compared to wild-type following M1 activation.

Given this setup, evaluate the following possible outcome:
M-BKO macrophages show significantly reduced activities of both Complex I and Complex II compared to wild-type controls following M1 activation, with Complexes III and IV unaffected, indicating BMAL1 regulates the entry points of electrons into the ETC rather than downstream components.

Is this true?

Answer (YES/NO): NO